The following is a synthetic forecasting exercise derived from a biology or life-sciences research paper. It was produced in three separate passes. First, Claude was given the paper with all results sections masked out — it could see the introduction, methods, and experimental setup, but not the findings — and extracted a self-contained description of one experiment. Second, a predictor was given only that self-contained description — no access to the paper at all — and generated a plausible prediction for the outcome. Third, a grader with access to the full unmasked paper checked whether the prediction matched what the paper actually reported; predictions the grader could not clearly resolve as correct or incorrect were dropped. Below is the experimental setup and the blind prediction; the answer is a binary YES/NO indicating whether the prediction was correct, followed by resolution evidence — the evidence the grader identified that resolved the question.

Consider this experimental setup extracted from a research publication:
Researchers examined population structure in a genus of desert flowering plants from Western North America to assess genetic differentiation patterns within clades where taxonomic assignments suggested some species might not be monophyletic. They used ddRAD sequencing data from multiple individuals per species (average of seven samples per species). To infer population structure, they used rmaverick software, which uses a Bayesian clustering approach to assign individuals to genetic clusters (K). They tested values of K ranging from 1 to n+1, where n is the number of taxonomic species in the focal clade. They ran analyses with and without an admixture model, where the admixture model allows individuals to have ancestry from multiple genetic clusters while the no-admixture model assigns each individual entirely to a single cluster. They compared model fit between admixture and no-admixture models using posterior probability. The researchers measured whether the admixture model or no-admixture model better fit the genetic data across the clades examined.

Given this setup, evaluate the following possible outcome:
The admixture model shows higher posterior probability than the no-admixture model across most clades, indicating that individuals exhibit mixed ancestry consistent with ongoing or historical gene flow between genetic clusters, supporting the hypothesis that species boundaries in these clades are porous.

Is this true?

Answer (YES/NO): NO